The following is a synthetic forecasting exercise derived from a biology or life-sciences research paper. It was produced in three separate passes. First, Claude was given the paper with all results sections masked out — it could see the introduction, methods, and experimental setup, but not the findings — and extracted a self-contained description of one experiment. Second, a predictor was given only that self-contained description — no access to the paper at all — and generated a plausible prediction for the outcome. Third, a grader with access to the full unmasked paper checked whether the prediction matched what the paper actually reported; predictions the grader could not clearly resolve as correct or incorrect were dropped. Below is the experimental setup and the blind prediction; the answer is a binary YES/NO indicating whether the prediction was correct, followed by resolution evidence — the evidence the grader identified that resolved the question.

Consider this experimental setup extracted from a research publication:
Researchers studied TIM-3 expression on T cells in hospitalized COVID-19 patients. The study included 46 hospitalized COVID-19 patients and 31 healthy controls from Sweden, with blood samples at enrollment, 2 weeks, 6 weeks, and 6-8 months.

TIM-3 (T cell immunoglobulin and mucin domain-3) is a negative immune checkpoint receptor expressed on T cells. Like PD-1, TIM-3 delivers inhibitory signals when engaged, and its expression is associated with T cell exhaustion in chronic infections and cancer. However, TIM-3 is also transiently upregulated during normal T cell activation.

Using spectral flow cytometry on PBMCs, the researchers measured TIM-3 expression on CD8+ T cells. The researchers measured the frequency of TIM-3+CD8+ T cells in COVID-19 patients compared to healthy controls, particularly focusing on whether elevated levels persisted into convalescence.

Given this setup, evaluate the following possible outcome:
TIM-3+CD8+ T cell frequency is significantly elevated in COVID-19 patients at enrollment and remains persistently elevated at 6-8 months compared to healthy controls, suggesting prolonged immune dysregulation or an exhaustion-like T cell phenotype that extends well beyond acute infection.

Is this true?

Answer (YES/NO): YES